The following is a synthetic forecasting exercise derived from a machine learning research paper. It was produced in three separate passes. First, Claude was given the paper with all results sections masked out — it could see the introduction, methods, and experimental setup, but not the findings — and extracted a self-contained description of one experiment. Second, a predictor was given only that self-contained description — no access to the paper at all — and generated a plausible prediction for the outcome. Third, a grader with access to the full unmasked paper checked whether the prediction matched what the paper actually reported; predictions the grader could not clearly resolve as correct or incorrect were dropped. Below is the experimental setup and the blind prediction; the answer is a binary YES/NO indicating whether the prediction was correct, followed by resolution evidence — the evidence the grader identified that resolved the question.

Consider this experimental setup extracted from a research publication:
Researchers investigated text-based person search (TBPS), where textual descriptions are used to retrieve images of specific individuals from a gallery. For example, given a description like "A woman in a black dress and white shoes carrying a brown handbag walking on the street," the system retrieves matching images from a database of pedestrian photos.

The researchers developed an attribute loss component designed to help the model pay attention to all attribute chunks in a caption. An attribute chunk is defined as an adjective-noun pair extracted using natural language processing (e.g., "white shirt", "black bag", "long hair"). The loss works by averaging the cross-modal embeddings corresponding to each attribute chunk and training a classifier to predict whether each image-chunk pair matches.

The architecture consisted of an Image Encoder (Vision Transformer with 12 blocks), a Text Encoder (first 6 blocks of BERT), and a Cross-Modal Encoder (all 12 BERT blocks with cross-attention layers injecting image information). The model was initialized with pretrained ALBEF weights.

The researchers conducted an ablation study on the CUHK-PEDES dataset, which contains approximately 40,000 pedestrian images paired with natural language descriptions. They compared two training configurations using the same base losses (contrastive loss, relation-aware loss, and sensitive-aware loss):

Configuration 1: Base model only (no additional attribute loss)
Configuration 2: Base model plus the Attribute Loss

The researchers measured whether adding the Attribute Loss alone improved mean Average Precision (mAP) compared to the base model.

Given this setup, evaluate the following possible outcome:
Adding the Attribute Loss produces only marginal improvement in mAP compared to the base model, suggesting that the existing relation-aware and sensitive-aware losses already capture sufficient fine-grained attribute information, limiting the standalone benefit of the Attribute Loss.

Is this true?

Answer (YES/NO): NO